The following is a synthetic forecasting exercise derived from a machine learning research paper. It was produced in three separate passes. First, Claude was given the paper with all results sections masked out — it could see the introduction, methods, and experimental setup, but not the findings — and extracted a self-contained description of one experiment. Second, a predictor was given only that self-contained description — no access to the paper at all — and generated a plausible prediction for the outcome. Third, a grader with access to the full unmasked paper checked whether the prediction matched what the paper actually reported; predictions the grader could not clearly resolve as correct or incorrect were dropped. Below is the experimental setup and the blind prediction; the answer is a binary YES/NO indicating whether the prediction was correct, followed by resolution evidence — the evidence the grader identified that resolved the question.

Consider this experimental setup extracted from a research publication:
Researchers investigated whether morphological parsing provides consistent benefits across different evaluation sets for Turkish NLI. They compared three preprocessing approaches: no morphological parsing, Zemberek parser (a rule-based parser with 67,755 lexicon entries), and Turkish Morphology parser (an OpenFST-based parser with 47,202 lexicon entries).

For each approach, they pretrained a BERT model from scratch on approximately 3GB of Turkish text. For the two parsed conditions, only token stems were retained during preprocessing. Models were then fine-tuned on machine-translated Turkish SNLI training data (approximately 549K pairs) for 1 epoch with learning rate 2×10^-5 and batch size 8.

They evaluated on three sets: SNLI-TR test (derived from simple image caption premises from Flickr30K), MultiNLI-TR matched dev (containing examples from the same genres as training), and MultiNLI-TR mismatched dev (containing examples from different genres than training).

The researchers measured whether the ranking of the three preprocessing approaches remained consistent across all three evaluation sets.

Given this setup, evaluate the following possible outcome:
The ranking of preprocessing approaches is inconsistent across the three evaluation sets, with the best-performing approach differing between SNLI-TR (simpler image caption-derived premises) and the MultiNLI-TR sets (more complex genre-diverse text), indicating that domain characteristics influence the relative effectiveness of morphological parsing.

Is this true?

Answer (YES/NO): YES